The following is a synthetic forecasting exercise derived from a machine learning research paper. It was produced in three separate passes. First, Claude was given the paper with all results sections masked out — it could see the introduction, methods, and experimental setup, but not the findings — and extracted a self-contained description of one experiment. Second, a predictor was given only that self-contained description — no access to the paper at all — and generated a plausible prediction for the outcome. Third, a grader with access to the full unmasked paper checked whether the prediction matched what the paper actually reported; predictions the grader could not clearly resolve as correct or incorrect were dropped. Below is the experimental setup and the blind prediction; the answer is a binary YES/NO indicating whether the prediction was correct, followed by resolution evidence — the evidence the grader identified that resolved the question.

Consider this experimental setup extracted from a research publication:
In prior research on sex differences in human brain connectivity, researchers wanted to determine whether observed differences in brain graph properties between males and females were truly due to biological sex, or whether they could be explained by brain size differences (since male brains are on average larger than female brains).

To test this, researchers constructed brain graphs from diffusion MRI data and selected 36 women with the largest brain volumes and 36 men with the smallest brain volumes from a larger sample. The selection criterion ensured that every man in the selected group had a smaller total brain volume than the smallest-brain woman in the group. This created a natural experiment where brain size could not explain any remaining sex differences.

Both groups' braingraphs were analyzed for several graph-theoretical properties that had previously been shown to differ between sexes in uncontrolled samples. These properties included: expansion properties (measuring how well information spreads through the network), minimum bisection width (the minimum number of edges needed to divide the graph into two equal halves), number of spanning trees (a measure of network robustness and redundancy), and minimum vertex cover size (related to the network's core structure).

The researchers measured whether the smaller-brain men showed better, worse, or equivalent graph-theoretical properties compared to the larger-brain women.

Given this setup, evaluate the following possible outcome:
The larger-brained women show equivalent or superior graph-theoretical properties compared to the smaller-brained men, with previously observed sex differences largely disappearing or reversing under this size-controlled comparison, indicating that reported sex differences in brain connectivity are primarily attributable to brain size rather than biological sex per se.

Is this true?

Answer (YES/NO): NO